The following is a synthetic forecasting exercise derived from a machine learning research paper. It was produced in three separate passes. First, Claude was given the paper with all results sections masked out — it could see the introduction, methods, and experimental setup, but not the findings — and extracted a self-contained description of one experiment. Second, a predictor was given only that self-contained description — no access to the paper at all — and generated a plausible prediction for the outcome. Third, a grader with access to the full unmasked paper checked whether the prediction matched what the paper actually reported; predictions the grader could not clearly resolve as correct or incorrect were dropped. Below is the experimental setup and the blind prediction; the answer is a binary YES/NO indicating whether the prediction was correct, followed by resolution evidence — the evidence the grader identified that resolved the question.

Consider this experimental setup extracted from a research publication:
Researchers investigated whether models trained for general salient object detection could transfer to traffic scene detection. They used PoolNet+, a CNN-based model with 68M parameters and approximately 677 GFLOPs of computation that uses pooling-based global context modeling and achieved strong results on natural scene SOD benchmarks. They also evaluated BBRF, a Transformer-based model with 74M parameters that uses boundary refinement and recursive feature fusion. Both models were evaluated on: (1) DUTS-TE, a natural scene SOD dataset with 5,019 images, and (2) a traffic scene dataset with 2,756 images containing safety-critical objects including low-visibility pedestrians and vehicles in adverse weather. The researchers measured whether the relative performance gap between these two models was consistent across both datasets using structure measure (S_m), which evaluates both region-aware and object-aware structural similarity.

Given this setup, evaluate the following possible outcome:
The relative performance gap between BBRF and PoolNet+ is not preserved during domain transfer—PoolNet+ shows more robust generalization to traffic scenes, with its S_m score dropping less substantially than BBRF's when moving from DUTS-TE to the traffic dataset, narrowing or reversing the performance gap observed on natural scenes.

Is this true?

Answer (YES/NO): NO